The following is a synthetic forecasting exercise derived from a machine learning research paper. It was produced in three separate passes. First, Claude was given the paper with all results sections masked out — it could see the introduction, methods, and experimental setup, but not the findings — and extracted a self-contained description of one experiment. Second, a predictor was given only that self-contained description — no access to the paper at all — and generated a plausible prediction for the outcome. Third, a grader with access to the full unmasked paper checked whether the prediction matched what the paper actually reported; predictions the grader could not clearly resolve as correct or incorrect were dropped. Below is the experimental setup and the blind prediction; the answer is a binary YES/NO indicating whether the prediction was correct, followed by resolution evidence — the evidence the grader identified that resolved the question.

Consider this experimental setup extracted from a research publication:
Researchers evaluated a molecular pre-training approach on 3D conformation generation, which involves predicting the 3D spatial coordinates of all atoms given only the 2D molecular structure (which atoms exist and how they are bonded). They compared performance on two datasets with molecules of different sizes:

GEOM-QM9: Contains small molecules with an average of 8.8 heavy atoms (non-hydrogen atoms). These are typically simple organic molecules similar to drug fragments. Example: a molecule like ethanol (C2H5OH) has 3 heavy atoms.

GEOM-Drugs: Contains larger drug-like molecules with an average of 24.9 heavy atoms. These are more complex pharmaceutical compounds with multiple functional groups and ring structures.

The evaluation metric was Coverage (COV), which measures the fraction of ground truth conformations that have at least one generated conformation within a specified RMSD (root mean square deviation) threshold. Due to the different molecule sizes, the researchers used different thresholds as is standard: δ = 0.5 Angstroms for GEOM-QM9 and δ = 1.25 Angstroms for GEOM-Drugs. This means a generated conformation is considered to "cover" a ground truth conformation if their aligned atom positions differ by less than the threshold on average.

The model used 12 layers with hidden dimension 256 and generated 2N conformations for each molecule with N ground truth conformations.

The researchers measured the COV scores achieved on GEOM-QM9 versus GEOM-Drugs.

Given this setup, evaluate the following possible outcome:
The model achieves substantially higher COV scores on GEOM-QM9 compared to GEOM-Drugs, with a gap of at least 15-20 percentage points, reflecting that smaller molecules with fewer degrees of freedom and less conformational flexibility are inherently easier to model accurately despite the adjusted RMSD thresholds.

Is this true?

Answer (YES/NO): NO